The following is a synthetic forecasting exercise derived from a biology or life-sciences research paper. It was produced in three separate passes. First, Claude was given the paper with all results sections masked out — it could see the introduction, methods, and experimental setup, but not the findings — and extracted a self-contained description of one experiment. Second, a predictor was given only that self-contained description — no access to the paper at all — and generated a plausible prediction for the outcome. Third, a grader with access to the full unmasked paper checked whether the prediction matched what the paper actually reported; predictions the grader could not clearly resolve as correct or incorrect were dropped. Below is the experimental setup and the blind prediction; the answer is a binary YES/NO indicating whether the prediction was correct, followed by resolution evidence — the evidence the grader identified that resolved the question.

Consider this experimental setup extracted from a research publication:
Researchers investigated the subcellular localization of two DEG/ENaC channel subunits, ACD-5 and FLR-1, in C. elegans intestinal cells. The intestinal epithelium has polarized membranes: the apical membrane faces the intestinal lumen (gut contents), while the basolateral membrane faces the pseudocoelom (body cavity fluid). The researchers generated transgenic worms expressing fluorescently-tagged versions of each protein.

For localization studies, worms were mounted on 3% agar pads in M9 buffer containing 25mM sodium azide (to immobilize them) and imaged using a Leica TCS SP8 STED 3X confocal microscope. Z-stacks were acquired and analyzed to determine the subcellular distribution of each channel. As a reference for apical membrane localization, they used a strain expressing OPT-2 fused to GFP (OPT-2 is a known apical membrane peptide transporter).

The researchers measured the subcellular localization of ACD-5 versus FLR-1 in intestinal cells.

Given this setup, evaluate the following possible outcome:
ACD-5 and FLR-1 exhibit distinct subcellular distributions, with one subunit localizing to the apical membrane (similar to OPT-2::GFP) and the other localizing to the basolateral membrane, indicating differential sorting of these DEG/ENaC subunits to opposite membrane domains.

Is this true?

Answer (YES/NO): NO